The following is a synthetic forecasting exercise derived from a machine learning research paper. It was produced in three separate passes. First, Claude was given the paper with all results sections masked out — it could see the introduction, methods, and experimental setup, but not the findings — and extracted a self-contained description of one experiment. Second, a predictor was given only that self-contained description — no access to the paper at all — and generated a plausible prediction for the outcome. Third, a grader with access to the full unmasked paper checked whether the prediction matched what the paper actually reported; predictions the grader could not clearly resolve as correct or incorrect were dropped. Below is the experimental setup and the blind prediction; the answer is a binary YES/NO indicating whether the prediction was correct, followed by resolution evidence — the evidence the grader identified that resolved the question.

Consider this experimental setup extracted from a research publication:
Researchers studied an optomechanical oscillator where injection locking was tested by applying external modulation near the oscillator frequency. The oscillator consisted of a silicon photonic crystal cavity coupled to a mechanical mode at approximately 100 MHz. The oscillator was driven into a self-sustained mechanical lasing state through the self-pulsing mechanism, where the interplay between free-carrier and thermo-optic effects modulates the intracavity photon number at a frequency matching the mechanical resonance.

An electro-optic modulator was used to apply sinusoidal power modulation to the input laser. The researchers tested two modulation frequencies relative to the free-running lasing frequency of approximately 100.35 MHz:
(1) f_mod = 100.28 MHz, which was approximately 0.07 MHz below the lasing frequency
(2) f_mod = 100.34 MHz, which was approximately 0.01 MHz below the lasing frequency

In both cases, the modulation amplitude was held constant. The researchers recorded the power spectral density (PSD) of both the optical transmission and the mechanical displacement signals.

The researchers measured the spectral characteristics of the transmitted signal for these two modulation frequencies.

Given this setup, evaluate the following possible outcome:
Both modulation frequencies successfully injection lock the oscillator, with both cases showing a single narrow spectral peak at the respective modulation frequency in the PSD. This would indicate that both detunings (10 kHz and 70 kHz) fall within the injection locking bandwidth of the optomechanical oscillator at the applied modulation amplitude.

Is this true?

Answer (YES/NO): NO